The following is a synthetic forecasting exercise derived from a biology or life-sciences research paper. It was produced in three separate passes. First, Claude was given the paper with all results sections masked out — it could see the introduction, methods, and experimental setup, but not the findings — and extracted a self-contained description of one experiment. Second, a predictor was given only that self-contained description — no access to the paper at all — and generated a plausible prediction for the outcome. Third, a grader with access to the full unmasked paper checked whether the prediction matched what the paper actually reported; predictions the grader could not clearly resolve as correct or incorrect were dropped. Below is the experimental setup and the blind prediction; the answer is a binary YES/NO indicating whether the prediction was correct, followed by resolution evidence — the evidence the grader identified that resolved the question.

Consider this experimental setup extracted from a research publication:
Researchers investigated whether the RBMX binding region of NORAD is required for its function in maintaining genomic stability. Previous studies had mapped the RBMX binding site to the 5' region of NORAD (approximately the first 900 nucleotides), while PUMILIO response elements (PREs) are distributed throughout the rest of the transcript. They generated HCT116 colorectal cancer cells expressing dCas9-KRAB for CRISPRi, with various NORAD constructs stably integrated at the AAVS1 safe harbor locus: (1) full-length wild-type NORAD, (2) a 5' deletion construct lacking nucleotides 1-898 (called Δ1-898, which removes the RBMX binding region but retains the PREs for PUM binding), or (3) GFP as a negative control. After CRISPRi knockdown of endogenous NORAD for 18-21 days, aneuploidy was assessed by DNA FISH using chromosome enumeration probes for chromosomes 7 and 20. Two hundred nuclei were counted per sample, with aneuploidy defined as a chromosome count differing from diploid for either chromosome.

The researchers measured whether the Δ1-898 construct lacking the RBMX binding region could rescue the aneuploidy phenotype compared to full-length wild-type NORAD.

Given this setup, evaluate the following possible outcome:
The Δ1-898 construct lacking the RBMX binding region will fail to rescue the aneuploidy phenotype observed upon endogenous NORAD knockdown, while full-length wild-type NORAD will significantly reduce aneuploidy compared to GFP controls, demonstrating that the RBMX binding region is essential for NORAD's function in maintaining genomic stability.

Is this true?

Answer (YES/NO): NO